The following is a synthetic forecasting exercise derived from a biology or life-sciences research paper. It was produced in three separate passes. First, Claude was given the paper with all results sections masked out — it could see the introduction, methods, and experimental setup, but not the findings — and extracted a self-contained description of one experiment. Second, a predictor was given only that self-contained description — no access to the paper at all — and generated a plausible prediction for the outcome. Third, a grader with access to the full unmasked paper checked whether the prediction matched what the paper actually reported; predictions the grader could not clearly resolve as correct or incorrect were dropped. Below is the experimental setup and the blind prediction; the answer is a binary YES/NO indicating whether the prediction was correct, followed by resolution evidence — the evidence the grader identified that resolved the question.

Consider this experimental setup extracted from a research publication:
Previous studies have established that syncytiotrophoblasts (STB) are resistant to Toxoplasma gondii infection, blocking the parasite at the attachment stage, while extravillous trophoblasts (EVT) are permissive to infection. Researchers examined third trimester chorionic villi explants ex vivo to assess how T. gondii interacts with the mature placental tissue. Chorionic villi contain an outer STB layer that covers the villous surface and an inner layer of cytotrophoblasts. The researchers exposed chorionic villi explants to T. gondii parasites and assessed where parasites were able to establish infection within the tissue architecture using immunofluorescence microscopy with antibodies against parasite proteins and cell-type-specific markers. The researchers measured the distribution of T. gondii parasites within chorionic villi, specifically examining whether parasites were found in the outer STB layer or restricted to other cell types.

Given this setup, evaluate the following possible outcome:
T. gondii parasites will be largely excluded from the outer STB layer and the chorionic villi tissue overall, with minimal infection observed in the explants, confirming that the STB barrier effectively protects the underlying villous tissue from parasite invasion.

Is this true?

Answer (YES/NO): NO